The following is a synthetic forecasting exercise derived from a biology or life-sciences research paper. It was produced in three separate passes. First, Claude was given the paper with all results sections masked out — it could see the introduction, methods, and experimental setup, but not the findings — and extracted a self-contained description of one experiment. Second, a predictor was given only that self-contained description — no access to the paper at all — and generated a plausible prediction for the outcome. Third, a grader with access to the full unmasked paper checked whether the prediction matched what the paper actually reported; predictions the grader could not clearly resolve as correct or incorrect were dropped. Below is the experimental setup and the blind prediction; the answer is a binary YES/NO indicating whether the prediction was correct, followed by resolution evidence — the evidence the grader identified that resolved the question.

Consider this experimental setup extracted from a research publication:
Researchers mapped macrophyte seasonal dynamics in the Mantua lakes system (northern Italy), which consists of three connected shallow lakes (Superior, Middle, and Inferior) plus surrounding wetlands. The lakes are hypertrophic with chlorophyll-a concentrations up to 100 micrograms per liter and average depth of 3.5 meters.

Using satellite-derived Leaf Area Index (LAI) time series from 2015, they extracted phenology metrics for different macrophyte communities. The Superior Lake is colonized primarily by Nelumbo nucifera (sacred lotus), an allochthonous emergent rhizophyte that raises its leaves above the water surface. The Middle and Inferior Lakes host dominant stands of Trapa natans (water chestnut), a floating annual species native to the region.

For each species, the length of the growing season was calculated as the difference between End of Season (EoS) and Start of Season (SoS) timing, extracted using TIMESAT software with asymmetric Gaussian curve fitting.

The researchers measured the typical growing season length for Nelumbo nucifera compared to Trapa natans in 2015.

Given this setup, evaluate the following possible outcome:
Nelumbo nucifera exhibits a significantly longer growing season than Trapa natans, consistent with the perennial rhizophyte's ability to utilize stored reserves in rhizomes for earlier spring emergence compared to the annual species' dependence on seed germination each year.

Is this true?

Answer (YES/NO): YES